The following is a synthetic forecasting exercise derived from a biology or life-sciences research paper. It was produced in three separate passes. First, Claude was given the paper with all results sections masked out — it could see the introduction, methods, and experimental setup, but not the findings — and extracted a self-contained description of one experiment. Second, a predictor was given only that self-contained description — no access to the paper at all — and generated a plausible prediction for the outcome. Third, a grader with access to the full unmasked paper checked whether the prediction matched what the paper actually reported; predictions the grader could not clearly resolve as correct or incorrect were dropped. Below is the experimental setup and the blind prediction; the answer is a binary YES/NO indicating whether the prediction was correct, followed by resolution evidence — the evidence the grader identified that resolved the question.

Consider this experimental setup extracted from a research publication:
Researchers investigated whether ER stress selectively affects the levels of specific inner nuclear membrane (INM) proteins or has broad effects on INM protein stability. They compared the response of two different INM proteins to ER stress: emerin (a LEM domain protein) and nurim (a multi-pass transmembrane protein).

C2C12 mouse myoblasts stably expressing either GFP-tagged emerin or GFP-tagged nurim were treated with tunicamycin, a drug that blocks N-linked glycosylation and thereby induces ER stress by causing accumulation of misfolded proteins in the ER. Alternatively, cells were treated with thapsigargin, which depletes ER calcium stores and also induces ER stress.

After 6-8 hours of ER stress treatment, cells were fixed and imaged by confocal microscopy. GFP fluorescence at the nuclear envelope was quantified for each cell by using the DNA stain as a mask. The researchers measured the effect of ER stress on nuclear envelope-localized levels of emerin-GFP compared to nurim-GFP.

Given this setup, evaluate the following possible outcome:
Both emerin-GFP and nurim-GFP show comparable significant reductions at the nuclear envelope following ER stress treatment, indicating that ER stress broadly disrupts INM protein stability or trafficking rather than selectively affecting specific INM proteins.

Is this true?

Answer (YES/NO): NO